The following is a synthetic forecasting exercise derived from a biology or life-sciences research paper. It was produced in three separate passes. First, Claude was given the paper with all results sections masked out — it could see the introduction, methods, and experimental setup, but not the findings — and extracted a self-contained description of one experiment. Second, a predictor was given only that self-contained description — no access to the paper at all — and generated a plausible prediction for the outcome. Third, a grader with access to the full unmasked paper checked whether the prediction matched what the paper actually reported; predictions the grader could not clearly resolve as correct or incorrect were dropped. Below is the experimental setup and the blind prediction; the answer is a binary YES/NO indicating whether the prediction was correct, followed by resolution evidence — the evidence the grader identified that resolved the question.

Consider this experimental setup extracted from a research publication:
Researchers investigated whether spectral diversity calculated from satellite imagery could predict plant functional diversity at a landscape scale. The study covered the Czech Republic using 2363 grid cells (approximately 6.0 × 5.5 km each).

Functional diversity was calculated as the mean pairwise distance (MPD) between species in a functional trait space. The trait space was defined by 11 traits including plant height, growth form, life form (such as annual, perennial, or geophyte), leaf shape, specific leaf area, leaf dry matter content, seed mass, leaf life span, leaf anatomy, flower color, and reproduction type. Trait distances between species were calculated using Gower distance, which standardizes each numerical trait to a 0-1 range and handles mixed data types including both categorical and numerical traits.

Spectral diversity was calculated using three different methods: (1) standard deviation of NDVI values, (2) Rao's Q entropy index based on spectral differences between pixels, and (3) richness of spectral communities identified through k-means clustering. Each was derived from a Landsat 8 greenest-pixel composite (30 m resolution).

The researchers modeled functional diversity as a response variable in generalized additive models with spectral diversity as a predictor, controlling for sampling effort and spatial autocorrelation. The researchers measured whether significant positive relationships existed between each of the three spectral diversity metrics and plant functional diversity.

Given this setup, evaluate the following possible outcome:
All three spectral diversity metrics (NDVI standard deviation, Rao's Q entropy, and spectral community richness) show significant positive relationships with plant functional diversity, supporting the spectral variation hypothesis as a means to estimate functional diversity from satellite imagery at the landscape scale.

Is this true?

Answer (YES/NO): YES